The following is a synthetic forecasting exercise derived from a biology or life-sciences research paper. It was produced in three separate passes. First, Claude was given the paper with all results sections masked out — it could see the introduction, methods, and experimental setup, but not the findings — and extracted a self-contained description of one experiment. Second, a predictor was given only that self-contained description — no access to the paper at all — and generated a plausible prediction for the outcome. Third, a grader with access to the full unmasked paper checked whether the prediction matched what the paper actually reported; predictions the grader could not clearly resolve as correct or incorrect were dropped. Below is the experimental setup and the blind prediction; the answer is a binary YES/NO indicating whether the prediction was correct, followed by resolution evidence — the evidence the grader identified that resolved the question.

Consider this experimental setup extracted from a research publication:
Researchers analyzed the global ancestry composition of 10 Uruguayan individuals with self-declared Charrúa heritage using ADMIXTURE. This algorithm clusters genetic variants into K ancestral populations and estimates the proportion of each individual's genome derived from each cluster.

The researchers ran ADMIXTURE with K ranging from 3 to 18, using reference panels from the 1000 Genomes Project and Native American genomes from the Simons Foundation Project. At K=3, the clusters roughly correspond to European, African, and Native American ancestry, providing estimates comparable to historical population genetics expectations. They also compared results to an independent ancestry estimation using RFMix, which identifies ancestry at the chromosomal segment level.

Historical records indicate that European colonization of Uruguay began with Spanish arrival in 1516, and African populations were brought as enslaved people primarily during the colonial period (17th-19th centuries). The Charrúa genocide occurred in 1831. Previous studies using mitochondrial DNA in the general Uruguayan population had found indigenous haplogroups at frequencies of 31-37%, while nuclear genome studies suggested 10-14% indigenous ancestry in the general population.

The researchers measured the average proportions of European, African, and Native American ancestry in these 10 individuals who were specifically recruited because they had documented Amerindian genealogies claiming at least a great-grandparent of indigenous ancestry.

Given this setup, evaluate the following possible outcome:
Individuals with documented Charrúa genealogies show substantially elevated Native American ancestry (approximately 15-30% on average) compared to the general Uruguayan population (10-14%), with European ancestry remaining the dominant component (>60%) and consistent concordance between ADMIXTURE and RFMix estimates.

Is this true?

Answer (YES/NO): YES